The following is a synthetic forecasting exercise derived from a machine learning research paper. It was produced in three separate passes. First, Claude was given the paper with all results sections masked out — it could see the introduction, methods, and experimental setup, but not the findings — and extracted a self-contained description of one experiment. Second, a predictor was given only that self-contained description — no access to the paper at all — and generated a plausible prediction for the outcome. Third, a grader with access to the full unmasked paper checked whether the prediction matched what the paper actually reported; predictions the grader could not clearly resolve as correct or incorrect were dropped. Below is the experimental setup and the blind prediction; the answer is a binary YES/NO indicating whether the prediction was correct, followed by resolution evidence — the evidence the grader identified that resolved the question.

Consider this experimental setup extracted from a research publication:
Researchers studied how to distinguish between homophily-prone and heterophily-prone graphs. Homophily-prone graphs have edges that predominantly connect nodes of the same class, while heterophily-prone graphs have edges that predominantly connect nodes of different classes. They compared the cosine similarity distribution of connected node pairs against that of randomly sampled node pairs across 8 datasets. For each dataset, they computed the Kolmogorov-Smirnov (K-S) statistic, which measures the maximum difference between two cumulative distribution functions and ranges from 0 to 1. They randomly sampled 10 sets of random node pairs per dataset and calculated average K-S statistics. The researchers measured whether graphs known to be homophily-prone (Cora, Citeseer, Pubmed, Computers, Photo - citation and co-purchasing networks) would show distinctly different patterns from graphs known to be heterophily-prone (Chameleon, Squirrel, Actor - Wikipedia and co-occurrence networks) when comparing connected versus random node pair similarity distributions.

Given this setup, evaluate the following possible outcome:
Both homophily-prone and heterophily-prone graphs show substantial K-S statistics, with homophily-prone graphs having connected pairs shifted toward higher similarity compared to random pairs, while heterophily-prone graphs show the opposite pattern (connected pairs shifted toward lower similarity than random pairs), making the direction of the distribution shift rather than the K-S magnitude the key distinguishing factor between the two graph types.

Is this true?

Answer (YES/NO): NO